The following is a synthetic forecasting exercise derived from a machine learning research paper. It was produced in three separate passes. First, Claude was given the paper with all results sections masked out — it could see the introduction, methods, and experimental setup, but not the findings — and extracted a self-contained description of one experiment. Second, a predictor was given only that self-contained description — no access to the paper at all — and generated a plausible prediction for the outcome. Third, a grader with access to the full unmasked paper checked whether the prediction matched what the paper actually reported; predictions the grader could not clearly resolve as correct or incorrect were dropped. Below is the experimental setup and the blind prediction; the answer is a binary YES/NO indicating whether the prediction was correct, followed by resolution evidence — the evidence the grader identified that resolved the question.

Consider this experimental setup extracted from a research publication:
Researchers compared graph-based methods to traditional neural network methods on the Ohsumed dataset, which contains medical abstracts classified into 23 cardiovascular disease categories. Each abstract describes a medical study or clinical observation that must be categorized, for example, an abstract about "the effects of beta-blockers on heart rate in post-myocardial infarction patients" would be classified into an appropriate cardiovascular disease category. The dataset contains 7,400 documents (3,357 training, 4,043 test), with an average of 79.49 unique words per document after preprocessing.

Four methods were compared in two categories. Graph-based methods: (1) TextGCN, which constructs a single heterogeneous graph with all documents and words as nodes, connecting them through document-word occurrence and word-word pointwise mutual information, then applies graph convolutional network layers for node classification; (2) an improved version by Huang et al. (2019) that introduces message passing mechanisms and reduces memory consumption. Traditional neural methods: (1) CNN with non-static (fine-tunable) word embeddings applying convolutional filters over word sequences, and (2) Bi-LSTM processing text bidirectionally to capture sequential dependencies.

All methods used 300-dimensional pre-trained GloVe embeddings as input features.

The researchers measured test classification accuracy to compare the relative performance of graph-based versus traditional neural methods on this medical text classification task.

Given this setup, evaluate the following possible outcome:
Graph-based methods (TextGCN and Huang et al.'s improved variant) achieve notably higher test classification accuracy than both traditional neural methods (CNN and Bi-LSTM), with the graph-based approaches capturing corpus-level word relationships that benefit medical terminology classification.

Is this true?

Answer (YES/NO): YES